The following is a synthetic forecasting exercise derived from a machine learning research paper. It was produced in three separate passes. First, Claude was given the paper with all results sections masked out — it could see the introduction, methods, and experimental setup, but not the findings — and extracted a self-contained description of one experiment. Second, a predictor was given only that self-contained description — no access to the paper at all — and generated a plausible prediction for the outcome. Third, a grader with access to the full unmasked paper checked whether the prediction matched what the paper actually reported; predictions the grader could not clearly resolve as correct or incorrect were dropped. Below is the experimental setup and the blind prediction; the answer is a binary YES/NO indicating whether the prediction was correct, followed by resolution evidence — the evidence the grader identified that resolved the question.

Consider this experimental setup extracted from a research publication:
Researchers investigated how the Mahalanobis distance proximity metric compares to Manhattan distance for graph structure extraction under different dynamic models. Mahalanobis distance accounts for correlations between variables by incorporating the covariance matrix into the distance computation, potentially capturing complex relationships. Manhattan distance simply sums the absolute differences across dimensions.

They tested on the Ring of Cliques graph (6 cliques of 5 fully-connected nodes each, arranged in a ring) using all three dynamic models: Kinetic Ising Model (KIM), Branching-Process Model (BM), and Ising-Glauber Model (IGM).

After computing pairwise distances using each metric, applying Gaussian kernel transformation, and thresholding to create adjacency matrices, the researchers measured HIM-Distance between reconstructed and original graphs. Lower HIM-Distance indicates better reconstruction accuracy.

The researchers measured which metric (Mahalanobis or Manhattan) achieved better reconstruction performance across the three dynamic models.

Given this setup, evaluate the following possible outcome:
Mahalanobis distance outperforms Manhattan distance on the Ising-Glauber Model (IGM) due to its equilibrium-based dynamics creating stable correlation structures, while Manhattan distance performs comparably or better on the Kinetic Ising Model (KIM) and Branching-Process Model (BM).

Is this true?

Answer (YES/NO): YES